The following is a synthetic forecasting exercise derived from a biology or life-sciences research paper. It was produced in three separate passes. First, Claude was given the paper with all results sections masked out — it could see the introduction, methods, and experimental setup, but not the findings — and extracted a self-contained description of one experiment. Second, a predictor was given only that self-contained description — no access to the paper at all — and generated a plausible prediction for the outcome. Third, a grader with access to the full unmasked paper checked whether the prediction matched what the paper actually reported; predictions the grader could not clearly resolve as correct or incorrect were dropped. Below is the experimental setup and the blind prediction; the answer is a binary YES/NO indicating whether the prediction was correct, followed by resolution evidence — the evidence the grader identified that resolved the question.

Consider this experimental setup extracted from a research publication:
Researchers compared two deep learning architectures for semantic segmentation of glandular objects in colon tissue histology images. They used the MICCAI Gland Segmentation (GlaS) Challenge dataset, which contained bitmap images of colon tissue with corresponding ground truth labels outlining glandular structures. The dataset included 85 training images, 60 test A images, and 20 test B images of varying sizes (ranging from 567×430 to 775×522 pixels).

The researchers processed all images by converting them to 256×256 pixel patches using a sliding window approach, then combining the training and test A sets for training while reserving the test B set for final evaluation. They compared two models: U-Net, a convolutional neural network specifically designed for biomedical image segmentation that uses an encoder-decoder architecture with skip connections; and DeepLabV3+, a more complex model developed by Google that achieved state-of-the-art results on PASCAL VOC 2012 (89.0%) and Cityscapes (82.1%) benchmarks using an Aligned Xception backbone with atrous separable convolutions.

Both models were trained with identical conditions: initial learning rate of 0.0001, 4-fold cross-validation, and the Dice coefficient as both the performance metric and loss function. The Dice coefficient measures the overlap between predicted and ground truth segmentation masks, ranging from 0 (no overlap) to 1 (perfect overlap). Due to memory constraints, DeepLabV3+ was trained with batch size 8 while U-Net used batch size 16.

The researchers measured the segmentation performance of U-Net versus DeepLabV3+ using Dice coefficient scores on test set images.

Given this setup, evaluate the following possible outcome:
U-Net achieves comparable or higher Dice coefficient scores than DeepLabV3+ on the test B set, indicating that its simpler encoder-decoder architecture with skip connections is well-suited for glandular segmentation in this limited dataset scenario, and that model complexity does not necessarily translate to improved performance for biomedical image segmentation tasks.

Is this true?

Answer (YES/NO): NO